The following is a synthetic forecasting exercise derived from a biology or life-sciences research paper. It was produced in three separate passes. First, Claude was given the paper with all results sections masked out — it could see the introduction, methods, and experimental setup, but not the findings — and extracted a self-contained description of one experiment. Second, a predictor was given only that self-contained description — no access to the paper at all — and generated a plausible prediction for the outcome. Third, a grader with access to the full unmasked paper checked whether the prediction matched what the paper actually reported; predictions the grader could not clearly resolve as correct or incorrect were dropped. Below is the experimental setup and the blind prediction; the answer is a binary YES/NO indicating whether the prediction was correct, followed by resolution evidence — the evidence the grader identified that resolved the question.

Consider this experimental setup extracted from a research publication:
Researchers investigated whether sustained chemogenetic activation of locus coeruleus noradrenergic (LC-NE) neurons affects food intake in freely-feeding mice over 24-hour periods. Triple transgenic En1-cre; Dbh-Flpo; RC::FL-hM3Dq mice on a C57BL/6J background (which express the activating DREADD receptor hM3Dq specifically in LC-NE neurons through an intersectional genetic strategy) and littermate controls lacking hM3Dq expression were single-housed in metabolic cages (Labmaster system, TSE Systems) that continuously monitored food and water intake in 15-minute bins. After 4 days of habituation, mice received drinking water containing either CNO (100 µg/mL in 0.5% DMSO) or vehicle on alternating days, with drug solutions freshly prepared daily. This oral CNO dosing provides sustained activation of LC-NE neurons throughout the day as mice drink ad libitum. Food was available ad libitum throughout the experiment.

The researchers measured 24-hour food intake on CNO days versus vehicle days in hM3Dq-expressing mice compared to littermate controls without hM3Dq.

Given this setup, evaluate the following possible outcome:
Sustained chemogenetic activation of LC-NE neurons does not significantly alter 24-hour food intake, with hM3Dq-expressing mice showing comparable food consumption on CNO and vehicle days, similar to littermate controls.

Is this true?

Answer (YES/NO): NO